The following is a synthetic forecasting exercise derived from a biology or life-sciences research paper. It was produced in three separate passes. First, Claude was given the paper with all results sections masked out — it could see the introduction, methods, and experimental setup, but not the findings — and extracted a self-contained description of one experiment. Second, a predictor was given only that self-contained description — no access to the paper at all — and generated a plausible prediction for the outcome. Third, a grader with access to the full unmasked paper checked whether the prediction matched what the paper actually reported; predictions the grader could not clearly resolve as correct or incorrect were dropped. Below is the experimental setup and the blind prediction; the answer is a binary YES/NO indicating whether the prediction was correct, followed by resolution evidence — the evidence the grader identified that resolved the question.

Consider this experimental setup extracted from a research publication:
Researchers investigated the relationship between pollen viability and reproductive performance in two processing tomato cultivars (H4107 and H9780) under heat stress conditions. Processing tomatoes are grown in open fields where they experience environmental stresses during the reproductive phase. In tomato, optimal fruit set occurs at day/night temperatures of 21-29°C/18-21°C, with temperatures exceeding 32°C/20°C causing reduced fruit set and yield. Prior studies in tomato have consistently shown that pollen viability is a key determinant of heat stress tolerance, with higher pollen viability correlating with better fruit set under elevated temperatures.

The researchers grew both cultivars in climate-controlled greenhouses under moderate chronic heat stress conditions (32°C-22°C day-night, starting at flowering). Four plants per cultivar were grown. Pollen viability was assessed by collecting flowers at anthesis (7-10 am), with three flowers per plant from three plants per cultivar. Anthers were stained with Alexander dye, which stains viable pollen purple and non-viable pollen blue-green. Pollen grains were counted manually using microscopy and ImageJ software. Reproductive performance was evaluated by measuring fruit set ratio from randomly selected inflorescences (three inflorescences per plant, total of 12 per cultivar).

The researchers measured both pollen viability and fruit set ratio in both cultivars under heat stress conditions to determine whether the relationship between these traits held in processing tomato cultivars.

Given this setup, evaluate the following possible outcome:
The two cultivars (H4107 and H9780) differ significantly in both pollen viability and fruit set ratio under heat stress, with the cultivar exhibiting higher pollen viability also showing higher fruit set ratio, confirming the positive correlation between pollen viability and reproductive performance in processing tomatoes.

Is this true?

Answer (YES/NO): NO